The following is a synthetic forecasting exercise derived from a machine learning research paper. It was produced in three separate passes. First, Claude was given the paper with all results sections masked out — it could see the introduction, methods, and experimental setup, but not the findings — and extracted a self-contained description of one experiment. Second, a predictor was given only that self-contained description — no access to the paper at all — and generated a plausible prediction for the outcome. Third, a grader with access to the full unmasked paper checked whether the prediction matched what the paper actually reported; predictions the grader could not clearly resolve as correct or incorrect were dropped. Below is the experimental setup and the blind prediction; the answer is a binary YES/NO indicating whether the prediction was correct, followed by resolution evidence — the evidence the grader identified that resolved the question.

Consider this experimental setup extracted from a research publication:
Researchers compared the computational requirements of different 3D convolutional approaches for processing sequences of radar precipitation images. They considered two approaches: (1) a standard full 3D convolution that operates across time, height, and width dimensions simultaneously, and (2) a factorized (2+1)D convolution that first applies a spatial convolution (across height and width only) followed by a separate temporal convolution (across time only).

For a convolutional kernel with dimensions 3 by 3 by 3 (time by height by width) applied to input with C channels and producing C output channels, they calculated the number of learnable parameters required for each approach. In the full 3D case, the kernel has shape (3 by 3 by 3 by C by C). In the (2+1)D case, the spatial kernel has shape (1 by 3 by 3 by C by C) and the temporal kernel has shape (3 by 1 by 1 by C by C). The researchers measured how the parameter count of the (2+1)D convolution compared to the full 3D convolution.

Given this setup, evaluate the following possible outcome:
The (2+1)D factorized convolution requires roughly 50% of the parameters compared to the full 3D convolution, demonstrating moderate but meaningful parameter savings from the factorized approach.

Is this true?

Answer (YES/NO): YES